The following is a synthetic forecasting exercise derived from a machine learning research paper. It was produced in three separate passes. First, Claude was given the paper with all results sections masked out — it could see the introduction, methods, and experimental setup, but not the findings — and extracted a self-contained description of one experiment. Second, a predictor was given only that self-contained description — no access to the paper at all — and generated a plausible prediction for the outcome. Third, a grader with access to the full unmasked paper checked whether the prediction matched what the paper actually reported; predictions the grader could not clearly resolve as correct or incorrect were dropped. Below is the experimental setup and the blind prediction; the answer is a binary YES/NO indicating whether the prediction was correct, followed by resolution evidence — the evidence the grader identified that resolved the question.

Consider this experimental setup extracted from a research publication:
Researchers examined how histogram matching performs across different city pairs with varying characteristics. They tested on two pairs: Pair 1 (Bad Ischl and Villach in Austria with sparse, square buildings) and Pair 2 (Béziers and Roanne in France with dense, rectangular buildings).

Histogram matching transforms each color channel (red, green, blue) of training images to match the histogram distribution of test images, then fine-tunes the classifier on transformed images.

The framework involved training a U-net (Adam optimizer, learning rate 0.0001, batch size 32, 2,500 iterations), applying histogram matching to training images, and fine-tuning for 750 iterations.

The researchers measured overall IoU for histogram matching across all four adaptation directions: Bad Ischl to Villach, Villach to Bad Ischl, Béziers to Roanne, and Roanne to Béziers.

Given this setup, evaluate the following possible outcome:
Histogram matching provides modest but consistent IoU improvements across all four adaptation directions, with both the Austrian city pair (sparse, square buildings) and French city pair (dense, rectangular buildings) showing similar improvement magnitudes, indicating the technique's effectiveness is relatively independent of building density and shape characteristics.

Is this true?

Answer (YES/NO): NO